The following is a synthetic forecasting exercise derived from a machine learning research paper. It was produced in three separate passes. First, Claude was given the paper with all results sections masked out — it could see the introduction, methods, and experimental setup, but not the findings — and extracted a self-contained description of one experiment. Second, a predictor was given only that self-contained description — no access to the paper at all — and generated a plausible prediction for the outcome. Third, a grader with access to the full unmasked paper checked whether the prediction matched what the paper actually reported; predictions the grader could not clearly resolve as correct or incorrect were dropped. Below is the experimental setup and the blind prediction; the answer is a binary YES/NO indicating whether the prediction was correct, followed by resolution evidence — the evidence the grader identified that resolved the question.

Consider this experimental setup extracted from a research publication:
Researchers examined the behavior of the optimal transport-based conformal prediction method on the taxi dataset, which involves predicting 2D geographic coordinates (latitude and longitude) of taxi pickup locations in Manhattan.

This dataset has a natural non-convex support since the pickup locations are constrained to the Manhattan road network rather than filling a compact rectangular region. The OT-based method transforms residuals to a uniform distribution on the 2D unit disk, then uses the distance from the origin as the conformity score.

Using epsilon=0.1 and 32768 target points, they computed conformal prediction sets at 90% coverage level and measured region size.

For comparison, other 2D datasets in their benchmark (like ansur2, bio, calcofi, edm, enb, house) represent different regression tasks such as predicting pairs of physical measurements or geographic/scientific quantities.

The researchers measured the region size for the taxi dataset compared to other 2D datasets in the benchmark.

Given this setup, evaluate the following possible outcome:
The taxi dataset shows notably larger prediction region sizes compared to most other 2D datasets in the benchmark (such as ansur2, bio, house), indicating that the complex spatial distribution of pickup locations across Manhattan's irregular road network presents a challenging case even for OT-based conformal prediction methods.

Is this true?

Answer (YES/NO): YES